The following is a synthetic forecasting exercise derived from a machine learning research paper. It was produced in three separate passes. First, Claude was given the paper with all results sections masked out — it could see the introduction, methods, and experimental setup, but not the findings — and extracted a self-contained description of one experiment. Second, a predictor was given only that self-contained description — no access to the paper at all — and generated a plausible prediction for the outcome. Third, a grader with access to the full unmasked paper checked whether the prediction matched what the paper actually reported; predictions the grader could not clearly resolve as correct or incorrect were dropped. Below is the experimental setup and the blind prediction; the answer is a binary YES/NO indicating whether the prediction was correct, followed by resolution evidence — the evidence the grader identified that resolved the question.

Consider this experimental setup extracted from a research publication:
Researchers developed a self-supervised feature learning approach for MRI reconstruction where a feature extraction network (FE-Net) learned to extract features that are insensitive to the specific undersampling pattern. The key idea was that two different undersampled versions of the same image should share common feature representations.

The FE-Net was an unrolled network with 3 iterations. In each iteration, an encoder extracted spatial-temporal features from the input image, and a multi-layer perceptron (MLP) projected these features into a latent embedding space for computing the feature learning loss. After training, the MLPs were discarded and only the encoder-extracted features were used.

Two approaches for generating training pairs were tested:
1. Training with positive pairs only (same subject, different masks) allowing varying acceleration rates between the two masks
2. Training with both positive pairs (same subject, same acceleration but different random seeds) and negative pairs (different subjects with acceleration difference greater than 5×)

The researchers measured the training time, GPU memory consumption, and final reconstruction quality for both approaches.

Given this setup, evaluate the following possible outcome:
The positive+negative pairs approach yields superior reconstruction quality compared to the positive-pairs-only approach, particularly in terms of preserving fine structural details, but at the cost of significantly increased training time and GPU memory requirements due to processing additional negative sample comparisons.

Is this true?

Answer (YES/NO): NO